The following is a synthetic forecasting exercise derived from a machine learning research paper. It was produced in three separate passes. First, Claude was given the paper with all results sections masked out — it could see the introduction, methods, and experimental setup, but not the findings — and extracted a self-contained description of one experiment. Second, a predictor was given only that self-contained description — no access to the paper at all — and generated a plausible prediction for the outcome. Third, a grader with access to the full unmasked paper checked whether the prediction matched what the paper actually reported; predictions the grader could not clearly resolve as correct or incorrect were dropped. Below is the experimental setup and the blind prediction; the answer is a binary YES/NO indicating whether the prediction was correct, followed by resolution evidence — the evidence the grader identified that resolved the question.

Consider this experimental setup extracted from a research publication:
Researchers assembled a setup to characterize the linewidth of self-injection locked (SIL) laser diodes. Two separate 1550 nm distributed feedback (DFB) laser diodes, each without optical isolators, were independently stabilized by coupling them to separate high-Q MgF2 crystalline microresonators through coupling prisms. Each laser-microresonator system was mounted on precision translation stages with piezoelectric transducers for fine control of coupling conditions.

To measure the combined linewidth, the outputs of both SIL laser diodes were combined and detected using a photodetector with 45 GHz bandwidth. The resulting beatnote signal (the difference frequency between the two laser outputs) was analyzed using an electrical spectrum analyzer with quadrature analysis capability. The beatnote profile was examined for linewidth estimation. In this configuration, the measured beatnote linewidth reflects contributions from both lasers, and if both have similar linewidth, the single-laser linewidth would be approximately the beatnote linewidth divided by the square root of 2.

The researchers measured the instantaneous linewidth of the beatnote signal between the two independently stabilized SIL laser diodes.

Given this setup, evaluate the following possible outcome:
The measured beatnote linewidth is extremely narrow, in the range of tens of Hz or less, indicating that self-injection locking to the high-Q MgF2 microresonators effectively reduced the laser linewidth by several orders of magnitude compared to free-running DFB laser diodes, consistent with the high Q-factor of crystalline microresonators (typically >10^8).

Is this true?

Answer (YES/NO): YES